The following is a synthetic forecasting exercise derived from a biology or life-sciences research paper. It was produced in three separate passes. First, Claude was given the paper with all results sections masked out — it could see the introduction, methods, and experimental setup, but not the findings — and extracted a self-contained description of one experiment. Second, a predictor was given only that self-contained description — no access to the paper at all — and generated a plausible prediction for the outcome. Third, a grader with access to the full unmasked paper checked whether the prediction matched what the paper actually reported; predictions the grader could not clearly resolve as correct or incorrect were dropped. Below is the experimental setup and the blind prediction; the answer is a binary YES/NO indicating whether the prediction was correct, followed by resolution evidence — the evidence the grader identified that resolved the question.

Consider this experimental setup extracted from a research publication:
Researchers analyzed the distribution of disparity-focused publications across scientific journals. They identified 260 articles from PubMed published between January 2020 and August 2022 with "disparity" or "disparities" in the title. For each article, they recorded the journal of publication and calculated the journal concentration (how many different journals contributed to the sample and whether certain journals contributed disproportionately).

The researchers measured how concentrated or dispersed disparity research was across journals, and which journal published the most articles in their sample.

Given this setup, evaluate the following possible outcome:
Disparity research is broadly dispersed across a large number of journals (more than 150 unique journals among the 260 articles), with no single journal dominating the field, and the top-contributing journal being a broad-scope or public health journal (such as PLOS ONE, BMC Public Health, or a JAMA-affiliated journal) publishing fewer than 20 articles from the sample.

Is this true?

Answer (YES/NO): YES